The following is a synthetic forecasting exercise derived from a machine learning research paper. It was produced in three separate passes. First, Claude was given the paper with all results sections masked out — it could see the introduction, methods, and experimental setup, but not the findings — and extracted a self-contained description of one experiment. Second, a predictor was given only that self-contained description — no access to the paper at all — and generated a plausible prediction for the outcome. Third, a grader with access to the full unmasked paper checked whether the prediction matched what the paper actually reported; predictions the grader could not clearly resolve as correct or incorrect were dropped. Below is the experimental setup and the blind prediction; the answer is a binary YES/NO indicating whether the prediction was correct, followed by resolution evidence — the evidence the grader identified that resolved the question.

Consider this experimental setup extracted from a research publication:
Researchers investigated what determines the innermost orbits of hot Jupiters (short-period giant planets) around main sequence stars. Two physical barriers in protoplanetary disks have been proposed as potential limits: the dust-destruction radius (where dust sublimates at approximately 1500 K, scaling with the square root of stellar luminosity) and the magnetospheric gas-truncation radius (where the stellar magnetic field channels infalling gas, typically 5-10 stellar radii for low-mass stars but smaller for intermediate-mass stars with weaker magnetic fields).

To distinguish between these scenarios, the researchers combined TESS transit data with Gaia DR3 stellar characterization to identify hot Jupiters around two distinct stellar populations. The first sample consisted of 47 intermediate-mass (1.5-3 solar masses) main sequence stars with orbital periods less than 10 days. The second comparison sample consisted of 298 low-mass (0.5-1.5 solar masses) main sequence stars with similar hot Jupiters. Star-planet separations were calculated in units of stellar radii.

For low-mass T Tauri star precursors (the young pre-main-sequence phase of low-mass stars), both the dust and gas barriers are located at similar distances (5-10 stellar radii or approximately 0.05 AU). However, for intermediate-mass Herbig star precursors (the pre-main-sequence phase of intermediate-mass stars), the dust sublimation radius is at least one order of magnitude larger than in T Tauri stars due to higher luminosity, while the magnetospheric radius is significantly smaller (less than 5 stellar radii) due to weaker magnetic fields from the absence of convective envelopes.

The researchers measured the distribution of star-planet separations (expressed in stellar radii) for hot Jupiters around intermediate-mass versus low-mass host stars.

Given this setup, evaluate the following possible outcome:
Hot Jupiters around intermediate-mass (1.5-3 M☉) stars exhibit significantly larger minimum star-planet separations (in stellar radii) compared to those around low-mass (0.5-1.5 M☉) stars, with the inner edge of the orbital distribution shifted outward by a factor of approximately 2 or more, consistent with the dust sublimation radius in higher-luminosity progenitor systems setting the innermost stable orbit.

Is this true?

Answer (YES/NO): NO